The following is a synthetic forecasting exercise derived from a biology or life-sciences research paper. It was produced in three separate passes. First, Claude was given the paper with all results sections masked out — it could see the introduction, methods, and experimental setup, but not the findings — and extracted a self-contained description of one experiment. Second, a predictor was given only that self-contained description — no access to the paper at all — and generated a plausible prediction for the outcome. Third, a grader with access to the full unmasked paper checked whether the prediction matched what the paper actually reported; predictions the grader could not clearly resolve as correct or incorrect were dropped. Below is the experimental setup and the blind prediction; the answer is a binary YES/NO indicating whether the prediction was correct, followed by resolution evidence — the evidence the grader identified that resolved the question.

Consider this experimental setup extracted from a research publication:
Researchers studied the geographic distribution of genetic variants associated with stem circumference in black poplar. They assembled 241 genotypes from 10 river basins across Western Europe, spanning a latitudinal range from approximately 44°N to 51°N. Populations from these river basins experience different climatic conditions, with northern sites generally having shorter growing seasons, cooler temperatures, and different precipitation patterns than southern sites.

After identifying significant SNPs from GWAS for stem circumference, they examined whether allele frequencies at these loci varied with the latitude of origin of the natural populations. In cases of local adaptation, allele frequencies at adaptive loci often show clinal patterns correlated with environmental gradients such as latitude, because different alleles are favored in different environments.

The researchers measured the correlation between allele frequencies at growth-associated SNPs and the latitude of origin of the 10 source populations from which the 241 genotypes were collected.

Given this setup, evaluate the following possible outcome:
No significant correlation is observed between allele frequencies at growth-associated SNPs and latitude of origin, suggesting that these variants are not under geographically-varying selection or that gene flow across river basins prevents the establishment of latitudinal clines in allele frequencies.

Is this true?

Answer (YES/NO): NO